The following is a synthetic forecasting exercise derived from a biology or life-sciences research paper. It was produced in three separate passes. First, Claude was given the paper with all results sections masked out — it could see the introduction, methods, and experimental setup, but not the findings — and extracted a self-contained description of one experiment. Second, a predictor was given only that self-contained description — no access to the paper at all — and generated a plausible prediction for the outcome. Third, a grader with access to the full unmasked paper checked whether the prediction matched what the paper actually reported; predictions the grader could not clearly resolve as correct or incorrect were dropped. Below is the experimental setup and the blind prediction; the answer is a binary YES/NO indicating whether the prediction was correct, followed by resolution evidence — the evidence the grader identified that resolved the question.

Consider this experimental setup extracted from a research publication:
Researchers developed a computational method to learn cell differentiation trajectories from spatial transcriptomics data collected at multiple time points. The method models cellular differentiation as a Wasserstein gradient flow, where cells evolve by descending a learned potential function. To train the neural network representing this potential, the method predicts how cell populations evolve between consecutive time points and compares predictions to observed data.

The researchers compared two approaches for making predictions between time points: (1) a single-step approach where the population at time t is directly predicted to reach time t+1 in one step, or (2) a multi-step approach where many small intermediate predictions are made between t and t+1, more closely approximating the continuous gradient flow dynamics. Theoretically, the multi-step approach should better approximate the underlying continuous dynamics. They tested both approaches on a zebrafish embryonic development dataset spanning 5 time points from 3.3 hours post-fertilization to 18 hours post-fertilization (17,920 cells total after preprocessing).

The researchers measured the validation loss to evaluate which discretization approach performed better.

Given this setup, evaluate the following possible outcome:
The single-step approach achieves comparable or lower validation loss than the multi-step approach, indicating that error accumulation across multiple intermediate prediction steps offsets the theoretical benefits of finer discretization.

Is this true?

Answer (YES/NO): YES